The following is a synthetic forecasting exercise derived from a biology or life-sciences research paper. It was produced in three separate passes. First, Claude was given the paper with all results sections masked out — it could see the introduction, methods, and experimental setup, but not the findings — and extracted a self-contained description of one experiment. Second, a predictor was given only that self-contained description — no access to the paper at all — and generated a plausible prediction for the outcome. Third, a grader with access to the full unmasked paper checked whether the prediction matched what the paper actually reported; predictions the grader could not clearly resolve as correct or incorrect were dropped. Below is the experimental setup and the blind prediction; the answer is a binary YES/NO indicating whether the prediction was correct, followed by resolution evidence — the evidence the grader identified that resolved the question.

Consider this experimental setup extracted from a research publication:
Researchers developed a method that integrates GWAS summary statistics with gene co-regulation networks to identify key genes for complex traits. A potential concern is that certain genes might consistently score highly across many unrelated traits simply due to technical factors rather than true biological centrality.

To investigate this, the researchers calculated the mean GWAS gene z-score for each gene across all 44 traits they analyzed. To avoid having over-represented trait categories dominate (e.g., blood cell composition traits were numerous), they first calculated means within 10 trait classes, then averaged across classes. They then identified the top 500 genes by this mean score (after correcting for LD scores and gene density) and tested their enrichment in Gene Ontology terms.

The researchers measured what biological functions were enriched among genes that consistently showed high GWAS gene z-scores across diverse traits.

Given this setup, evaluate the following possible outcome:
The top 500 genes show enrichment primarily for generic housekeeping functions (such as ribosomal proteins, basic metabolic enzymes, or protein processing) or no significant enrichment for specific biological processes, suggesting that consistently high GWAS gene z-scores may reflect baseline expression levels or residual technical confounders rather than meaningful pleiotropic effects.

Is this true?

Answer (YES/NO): NO